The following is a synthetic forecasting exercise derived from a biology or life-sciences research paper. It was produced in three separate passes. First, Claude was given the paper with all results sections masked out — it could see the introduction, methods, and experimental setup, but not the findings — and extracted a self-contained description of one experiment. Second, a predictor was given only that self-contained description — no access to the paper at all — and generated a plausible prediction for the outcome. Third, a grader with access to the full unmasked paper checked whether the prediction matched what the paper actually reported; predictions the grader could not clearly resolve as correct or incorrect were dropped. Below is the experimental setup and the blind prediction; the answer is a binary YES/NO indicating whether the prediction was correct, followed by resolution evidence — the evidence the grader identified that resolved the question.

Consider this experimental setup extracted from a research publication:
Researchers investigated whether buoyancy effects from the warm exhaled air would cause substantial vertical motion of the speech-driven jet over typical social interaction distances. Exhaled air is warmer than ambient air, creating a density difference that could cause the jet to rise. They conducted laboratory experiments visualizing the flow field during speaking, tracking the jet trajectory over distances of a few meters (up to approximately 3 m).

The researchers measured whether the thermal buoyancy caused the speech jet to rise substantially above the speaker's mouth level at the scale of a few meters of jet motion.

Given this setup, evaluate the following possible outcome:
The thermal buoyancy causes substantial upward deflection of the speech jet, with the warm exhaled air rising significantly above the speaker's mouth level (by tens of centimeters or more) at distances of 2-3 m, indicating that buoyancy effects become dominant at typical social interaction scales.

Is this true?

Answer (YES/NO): NO